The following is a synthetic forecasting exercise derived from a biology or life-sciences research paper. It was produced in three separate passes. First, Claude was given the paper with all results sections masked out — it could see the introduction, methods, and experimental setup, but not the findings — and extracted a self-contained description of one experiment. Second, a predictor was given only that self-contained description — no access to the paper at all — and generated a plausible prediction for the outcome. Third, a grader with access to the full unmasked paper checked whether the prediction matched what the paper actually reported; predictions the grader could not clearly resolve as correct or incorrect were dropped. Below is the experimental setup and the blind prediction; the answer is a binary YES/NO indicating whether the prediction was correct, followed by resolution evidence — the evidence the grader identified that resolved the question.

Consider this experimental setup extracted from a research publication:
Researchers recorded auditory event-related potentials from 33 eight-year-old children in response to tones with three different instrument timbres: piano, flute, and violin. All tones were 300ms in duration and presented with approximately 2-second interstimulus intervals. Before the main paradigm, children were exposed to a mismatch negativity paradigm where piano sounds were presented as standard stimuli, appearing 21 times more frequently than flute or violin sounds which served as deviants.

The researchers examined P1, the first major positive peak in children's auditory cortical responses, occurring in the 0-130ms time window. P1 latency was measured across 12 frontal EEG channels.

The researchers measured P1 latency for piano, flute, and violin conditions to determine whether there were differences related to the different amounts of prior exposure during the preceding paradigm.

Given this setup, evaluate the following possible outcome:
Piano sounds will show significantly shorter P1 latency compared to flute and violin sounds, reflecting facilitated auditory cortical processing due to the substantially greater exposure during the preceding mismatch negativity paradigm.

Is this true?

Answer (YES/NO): YES